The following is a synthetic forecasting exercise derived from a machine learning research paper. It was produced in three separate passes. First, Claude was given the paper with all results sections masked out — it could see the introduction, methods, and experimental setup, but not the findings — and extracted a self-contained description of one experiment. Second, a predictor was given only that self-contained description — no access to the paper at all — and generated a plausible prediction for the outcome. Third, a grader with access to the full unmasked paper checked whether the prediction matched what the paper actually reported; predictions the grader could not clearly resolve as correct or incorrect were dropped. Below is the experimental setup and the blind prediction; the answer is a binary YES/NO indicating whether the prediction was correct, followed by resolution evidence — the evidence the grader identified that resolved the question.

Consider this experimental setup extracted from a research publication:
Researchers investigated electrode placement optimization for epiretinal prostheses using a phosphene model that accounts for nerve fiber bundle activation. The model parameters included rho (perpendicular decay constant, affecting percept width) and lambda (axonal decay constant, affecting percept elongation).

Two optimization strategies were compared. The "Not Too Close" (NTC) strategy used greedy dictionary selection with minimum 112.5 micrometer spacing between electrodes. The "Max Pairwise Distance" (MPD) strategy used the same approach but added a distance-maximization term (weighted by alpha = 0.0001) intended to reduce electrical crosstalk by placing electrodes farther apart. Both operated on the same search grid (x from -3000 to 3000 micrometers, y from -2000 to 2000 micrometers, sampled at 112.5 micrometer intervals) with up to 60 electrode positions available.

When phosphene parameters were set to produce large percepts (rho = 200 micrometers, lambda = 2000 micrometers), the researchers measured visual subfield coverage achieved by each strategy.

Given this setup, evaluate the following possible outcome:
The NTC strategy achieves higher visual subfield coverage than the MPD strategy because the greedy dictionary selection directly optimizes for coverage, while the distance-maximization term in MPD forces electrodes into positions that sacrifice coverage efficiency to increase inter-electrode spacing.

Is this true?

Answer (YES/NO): YES